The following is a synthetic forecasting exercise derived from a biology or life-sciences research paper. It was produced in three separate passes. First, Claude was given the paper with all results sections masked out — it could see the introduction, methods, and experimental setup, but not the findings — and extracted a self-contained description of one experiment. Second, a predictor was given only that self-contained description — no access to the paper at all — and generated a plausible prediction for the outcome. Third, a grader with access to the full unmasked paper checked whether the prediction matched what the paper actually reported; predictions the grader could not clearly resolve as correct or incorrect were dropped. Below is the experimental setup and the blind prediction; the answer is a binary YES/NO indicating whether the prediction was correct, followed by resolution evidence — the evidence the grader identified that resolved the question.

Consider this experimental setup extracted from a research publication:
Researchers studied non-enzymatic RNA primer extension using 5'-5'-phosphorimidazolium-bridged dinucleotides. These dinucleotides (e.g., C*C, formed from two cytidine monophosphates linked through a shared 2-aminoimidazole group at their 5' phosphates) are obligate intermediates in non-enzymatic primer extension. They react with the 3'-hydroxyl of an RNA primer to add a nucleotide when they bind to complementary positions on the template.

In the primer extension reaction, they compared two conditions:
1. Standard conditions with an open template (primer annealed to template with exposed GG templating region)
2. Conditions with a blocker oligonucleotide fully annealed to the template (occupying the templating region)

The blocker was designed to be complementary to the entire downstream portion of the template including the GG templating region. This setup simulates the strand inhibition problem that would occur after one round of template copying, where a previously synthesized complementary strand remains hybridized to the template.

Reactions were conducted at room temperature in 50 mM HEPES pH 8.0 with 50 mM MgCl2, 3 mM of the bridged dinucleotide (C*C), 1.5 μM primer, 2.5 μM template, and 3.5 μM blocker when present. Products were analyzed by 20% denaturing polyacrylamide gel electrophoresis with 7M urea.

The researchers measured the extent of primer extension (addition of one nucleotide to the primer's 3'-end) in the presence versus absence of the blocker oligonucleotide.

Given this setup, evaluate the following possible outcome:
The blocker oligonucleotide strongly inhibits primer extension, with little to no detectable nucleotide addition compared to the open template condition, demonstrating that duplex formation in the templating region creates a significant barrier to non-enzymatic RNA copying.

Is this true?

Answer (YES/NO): YES